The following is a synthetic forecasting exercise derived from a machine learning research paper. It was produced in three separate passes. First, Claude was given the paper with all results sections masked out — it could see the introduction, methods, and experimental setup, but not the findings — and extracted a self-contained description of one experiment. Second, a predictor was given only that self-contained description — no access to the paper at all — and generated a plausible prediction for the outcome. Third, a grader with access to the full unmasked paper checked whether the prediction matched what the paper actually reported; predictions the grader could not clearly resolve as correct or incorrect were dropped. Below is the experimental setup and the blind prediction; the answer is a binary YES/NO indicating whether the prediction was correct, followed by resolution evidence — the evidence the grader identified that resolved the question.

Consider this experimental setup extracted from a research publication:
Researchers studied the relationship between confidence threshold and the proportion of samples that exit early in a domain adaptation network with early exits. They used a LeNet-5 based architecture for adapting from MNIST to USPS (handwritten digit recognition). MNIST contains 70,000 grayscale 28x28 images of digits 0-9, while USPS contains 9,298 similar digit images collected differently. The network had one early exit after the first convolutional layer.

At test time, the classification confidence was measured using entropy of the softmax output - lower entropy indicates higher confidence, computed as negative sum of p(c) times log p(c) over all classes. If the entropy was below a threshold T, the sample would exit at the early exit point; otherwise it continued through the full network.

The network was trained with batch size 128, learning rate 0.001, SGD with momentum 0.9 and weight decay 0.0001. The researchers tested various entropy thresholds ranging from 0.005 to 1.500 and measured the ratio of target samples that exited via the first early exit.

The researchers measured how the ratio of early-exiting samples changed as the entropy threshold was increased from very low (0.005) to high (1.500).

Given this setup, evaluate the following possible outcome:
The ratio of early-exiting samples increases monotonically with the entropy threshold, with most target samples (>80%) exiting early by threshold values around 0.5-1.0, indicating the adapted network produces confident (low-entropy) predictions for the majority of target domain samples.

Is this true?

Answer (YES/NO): YES